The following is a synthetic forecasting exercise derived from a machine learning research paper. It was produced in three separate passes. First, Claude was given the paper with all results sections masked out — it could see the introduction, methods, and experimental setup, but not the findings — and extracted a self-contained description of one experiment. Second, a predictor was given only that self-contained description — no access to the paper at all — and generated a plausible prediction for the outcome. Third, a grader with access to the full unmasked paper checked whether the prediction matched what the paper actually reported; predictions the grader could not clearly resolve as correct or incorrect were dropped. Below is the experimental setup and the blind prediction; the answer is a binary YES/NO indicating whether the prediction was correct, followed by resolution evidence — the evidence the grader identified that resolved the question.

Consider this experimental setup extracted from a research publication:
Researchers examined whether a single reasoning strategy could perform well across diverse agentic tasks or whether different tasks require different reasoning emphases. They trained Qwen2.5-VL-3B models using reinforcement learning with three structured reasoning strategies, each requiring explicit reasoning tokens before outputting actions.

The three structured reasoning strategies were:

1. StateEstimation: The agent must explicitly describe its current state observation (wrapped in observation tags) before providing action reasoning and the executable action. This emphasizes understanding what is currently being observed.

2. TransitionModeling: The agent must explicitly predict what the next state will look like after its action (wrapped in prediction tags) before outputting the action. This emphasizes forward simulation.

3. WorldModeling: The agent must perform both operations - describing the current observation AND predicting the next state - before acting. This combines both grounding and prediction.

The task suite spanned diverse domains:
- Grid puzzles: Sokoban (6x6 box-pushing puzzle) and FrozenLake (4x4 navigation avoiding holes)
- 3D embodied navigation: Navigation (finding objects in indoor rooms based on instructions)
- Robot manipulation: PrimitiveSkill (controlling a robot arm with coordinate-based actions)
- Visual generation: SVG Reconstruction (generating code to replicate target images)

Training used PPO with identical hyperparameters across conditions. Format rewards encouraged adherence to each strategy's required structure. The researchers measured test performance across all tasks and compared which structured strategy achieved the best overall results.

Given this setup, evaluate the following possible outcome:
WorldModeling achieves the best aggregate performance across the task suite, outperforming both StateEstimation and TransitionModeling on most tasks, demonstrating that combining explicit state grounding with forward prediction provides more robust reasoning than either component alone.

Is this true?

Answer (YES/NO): YES